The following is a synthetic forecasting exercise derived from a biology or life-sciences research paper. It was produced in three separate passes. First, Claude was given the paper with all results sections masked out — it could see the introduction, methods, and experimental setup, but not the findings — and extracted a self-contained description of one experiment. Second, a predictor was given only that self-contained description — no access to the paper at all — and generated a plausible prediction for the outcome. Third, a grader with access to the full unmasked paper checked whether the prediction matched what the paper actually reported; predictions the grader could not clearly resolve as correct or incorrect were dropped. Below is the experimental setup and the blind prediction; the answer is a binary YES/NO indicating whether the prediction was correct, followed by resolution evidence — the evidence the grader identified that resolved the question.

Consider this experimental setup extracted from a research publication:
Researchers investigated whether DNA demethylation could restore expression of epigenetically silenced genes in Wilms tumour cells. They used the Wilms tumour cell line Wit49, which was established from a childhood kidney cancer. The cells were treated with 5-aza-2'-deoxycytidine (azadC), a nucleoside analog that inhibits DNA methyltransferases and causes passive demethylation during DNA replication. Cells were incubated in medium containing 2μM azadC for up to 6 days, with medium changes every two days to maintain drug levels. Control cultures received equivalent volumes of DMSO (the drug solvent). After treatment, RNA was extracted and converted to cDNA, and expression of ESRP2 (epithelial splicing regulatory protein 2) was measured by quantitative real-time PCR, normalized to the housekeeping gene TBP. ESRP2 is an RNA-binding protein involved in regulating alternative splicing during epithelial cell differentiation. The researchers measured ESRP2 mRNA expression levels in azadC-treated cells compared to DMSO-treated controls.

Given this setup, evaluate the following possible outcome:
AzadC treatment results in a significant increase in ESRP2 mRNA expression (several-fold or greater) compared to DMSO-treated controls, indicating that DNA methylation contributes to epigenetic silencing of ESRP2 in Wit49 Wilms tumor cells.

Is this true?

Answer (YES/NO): YES